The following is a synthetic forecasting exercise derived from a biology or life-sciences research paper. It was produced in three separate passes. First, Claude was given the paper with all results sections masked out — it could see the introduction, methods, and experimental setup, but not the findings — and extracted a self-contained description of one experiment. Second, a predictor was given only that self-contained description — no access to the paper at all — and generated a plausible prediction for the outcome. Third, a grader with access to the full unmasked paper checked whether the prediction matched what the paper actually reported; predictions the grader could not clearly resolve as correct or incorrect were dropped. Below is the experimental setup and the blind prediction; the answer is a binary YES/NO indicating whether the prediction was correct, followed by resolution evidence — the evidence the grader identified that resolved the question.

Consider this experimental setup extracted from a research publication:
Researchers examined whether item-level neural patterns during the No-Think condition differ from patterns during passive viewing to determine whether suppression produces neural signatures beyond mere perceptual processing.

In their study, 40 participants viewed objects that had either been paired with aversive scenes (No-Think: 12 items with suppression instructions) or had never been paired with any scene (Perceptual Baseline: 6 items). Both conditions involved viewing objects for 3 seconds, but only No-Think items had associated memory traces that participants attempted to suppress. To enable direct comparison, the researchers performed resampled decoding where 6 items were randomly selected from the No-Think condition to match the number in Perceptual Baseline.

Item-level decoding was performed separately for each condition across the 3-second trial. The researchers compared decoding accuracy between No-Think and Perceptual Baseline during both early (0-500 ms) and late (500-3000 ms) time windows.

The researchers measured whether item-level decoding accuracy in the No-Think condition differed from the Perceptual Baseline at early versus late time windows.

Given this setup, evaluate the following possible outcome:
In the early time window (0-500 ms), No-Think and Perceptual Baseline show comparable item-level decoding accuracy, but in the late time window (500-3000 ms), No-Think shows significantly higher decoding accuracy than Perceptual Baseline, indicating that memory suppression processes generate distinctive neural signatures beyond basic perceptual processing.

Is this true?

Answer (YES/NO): NO